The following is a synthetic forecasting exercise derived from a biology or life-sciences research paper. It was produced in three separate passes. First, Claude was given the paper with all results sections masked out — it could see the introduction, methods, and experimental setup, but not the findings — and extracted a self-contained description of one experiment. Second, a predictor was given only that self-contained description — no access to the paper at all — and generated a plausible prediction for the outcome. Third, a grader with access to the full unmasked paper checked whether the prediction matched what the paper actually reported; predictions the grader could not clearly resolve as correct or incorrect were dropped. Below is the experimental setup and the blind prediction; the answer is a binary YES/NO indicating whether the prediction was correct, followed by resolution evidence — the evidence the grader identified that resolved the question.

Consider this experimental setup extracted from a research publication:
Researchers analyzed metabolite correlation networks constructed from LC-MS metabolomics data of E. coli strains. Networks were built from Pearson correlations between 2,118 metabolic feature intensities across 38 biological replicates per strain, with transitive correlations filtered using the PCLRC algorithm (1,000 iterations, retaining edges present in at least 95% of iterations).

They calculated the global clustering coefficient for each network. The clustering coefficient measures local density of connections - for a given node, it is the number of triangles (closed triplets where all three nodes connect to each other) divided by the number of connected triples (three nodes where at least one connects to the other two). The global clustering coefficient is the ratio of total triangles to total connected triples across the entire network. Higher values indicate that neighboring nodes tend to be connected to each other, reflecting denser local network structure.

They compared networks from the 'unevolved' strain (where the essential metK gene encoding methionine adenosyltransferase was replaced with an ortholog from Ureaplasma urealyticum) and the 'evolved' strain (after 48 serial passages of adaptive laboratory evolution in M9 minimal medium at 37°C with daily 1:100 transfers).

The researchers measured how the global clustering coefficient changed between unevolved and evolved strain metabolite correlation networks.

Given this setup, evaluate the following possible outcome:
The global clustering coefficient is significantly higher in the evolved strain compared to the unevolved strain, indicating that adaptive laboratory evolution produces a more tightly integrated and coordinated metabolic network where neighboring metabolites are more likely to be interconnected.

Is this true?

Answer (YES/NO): YES